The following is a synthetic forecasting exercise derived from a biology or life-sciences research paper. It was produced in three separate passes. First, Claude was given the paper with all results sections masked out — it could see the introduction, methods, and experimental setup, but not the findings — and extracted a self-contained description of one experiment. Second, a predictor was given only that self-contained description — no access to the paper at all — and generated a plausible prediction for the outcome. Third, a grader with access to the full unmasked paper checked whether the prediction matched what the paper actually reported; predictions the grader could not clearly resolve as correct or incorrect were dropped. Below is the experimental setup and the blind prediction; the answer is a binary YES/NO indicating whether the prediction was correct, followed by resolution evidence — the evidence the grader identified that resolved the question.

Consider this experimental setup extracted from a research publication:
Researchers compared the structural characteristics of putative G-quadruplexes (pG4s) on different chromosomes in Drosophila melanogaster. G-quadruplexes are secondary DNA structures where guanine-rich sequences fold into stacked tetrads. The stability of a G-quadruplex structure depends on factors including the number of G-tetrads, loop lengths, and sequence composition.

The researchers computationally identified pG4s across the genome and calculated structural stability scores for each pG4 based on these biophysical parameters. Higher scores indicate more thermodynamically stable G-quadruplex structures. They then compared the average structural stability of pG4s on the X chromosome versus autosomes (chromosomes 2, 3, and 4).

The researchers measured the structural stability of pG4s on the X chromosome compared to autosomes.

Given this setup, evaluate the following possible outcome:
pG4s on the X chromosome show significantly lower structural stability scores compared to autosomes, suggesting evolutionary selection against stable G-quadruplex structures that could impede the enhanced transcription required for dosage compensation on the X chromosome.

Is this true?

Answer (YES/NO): NO